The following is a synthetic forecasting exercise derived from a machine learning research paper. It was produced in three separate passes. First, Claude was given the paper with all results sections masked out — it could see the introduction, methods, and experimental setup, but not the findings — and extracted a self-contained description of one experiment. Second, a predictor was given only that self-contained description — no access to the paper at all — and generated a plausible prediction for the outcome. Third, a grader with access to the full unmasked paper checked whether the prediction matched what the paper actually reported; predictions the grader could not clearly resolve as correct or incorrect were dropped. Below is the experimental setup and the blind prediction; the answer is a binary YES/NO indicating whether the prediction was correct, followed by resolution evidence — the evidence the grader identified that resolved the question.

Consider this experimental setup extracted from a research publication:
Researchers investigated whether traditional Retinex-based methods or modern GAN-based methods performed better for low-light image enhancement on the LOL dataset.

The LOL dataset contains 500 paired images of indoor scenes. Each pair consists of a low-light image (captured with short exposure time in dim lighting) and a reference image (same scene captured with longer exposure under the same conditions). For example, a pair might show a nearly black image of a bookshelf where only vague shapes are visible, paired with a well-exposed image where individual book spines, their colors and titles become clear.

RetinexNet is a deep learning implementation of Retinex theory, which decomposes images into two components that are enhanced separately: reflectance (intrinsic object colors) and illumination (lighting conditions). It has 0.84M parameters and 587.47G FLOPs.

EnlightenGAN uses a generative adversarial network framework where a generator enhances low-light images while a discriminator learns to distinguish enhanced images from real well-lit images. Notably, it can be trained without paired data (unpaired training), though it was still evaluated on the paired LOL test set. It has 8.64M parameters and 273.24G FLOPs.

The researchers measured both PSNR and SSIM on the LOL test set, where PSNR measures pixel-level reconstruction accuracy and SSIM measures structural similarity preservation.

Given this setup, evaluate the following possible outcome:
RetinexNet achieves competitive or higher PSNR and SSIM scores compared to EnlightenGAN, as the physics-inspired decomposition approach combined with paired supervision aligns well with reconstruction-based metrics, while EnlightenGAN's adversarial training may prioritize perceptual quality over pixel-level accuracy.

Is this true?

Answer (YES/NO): NO